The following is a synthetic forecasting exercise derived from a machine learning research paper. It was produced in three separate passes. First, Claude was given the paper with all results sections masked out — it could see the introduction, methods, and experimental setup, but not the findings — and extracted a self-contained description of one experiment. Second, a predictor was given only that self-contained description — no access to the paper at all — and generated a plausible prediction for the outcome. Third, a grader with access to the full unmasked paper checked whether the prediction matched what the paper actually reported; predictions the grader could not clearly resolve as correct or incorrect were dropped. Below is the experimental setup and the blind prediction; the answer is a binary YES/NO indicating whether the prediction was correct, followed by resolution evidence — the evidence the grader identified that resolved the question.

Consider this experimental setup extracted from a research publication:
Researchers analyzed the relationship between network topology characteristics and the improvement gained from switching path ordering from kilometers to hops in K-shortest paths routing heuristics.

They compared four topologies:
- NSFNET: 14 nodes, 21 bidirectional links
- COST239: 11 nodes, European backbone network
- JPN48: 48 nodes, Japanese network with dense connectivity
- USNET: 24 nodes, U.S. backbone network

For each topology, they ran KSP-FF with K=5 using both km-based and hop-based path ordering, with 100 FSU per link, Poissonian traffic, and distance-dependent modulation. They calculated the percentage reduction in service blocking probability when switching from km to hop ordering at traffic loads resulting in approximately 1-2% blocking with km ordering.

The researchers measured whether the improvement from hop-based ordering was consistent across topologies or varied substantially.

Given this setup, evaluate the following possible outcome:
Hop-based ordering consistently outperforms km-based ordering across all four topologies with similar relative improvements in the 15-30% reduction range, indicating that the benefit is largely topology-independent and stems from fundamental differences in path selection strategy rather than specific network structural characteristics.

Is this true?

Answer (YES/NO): NO